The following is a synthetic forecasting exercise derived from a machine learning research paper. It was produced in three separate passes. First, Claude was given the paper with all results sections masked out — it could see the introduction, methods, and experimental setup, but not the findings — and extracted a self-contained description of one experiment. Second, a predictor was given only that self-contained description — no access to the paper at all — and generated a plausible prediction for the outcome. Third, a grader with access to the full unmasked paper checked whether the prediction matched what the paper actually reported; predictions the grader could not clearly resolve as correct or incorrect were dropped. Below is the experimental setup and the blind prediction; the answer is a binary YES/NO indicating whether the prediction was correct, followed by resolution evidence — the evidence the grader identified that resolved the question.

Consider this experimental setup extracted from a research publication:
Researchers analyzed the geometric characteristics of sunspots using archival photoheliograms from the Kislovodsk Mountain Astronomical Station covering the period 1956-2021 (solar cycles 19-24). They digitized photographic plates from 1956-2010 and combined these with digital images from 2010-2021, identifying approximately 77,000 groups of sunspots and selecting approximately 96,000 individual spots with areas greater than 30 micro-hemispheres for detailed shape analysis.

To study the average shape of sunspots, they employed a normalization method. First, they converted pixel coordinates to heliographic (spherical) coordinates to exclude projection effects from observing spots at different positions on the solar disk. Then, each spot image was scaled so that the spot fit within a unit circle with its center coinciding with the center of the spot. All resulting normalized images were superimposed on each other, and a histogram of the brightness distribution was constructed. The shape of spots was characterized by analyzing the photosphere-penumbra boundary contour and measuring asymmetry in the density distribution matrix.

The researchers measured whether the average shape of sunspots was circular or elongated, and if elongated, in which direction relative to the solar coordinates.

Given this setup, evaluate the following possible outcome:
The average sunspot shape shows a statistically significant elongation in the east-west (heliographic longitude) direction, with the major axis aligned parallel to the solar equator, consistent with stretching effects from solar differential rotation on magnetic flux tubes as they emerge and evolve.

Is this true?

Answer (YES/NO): NO